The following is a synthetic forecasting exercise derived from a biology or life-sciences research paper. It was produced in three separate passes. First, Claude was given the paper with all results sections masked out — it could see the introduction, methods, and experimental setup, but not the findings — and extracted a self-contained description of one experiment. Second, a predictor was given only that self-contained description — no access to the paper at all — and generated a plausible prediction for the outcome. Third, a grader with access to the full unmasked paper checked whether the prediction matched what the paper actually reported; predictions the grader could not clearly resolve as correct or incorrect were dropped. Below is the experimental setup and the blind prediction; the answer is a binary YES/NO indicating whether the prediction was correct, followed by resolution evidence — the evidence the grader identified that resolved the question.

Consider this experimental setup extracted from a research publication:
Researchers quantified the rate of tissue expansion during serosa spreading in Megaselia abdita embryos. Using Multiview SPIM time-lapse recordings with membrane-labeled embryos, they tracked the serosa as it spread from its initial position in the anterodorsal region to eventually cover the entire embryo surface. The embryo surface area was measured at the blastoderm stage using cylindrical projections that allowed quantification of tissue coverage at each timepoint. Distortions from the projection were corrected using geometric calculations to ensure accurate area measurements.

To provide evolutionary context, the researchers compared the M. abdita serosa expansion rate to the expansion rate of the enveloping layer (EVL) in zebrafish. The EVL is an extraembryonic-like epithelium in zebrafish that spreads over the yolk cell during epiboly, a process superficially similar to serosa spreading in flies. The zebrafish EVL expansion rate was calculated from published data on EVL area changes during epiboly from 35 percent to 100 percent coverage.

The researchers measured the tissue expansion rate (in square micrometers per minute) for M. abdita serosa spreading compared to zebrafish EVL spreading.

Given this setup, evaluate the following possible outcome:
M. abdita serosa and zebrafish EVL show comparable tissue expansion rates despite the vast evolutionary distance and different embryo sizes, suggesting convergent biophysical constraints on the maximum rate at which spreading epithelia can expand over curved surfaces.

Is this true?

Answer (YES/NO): YES